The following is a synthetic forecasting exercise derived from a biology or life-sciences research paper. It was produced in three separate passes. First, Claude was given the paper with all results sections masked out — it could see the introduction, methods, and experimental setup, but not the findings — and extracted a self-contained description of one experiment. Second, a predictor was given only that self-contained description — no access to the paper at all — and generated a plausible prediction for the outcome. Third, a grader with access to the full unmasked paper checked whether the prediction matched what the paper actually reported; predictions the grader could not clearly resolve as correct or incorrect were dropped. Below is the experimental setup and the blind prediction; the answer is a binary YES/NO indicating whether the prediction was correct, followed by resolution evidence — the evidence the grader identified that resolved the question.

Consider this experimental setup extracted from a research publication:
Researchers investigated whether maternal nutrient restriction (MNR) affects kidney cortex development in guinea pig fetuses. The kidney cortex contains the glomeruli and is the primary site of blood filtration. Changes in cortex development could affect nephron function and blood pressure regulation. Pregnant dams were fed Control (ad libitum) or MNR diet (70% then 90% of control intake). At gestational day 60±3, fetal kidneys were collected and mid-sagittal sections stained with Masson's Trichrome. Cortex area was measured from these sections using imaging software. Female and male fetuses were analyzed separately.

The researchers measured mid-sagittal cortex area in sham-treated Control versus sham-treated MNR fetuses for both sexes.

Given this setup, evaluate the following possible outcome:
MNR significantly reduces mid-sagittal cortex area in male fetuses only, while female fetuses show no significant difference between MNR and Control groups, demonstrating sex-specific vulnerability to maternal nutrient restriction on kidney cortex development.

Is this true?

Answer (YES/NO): NO